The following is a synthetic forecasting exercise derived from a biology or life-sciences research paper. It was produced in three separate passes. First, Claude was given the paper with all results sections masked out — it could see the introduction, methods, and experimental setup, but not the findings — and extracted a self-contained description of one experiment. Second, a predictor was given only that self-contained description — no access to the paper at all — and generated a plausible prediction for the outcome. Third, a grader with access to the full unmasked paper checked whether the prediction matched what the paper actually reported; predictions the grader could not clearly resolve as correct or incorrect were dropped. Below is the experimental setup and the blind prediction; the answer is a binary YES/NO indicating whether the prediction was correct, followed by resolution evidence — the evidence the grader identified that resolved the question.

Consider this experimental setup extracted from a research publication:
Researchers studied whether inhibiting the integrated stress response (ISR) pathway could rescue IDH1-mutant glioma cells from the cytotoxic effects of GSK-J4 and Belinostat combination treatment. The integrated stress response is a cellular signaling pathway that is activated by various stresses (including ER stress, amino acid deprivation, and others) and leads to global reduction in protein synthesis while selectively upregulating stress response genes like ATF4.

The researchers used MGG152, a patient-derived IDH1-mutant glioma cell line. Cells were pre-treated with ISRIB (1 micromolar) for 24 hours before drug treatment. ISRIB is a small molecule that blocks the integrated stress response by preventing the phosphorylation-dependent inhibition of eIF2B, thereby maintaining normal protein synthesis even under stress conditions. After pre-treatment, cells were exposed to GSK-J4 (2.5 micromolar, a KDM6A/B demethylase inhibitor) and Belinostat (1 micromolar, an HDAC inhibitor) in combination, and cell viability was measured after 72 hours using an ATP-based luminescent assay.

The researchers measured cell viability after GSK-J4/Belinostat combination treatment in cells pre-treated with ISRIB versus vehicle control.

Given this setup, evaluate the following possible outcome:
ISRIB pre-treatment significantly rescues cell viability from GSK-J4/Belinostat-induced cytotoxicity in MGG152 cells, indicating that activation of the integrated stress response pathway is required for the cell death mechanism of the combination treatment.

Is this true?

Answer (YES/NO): YES